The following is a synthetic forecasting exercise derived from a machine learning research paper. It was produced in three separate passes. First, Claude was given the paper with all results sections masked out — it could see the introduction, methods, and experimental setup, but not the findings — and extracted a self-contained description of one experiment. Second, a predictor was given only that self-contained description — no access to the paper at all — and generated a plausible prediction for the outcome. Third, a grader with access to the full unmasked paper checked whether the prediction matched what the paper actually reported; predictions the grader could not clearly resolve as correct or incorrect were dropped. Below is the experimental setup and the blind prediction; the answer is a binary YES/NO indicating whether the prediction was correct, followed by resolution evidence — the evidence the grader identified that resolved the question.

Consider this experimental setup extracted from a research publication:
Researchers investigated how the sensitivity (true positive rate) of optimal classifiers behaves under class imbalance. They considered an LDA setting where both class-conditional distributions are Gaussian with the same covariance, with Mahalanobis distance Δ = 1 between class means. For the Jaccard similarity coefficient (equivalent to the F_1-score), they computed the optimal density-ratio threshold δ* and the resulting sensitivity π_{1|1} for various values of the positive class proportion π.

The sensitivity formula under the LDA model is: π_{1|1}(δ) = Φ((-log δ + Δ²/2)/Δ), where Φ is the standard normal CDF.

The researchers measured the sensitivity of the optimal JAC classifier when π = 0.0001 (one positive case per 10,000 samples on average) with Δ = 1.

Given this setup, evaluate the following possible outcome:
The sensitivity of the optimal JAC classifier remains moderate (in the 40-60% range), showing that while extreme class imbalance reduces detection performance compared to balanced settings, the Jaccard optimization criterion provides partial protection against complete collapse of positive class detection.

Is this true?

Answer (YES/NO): NO